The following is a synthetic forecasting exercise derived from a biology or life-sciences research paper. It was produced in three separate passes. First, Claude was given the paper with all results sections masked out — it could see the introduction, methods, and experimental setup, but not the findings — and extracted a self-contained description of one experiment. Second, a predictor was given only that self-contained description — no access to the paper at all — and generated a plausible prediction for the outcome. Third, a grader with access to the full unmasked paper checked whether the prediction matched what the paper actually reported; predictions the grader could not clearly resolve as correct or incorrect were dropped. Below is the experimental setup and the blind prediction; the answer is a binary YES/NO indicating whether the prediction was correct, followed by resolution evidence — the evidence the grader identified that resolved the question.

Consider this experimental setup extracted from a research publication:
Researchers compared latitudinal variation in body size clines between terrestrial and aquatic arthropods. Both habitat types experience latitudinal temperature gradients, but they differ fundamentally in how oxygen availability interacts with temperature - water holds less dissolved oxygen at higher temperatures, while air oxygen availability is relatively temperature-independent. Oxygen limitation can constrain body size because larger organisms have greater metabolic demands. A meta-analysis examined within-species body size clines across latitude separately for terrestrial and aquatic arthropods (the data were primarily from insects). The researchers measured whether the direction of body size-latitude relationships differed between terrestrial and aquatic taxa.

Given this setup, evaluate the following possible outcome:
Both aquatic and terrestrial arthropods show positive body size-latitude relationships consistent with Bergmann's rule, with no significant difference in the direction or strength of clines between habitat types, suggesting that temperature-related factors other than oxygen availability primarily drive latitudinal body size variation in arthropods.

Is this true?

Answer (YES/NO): NO